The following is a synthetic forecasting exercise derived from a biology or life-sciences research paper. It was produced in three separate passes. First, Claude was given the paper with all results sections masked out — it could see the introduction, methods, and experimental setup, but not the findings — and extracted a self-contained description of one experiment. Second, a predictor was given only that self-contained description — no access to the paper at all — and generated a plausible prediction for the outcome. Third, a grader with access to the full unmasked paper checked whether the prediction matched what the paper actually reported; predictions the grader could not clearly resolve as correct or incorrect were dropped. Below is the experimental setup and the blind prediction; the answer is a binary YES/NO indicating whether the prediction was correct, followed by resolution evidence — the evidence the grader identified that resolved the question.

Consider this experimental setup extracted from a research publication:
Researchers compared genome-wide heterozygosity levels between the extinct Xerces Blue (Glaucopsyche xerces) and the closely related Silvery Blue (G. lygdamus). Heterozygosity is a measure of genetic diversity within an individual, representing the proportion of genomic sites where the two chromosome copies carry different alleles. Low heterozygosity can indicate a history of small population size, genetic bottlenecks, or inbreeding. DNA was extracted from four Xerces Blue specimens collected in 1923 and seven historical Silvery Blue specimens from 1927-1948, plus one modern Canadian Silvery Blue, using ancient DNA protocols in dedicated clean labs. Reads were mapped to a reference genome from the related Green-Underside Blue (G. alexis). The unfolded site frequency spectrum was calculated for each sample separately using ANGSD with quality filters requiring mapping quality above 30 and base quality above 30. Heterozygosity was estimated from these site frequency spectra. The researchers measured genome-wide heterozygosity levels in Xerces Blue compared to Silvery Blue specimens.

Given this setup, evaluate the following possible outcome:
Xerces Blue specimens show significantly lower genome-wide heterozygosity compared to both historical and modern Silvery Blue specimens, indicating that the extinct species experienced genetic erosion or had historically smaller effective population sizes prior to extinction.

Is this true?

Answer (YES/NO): YES